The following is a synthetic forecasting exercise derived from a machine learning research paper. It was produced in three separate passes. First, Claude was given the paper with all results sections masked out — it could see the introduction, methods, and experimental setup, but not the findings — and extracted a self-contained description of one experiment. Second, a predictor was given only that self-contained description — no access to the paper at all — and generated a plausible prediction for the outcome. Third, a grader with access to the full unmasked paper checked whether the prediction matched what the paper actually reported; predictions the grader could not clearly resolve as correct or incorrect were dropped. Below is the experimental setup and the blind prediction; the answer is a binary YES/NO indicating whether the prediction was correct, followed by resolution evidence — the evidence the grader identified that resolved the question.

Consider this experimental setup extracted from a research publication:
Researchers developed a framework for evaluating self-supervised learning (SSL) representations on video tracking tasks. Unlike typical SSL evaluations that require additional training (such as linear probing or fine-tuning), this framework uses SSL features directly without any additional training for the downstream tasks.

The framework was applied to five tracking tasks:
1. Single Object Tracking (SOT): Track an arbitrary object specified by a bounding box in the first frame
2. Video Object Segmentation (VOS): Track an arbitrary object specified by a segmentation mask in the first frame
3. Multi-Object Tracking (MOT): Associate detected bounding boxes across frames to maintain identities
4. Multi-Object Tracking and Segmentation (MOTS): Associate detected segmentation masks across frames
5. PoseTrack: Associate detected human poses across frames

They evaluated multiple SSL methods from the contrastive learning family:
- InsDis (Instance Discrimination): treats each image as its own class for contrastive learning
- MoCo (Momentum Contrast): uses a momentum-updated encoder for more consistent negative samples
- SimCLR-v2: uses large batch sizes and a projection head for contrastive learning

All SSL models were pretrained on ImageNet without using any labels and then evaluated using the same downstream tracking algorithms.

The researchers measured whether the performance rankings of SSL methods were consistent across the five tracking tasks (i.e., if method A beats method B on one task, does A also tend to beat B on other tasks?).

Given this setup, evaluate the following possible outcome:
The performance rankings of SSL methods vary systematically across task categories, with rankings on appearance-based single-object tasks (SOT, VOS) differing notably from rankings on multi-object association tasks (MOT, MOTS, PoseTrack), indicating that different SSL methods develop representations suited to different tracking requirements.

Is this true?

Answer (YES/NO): NO